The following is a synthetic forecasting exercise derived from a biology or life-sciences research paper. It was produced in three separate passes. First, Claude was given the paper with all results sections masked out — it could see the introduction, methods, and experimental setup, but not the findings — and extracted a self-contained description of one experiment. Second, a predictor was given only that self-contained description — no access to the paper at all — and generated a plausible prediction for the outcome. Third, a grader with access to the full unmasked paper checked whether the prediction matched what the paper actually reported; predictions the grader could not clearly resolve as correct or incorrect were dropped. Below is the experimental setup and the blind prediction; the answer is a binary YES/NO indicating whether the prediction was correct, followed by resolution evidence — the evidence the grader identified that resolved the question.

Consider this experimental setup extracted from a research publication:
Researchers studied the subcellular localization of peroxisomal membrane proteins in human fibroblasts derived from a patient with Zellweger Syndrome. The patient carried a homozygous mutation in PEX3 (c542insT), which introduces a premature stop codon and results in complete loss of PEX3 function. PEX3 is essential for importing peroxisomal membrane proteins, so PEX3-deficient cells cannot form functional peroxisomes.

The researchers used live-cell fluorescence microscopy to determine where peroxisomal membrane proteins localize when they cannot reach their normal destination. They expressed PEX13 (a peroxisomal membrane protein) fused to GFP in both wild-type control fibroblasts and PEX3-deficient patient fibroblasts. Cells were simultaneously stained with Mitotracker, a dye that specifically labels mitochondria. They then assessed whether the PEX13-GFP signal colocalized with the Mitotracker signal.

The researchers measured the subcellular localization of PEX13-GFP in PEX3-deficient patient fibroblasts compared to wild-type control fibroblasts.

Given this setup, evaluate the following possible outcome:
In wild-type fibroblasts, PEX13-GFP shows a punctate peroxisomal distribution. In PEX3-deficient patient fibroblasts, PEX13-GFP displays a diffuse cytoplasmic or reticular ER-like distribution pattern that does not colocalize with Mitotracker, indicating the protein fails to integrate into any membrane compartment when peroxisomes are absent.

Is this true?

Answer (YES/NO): NO